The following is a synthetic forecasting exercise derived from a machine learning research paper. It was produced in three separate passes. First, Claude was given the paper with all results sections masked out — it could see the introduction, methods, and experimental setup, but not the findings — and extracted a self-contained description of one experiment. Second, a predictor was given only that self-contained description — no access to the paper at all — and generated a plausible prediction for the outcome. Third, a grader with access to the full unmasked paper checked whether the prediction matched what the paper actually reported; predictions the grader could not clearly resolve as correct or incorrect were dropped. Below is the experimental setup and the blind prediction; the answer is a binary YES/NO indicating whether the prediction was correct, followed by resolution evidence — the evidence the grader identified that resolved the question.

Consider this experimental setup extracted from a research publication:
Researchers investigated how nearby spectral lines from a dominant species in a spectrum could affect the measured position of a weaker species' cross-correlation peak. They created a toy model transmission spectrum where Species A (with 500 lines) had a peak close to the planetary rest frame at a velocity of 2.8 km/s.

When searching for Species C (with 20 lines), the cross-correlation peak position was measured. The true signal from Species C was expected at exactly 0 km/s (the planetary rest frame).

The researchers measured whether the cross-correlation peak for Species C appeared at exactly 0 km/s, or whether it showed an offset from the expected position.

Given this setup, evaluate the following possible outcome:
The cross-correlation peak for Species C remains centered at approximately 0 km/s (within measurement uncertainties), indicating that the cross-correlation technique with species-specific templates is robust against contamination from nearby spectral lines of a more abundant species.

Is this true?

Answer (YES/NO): NO